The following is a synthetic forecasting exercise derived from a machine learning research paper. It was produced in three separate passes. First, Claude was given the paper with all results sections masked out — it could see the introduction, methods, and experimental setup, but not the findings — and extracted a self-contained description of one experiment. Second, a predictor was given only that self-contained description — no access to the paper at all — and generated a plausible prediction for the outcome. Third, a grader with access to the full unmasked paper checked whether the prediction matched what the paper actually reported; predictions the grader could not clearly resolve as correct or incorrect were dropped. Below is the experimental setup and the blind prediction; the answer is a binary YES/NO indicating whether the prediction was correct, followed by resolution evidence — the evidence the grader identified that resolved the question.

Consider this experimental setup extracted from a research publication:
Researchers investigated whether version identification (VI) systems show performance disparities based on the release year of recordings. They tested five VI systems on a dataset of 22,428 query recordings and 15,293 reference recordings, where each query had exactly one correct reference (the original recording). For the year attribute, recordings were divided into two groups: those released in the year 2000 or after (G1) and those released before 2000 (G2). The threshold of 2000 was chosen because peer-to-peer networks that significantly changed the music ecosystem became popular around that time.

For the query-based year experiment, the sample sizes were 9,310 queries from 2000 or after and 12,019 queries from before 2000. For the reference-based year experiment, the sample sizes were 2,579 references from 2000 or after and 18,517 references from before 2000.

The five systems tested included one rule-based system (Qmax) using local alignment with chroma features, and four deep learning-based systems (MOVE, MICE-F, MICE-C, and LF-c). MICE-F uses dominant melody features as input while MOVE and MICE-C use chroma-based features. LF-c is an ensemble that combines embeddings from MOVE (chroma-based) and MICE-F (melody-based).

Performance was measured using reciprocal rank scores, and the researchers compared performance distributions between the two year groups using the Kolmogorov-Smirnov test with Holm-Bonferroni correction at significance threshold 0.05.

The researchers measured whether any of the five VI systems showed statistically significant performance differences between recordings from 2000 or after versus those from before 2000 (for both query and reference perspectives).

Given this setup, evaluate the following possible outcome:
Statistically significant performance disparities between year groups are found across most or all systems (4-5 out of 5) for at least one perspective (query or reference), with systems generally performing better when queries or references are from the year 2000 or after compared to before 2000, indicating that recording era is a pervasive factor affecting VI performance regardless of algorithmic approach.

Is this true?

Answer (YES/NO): YES